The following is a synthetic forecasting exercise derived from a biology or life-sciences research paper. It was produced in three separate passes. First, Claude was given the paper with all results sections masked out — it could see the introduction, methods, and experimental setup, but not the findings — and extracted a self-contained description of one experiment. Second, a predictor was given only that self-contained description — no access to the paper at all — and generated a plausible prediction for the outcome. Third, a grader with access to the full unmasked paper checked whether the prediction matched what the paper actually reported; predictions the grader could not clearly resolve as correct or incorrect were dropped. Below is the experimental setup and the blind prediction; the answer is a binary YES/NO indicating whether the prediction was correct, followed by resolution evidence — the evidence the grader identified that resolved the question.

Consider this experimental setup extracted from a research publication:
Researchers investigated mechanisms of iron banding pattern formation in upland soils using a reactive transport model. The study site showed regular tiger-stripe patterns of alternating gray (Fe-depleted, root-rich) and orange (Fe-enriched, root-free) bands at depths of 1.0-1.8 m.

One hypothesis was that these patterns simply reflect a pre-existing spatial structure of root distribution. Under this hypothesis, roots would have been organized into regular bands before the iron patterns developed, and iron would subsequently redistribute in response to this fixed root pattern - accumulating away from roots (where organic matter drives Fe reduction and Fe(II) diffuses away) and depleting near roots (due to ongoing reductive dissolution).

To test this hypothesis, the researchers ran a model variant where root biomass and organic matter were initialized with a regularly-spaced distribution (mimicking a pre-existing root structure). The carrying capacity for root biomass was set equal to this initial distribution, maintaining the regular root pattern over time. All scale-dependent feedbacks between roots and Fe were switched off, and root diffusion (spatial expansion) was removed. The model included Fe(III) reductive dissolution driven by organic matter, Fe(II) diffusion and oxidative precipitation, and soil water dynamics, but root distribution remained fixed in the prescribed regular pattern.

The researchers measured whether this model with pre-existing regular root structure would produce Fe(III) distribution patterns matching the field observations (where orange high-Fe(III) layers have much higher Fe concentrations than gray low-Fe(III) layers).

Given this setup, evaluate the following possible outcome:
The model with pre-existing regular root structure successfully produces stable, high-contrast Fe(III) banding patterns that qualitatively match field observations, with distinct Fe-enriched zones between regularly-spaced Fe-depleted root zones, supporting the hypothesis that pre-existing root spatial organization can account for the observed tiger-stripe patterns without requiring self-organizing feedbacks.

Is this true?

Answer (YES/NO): YES